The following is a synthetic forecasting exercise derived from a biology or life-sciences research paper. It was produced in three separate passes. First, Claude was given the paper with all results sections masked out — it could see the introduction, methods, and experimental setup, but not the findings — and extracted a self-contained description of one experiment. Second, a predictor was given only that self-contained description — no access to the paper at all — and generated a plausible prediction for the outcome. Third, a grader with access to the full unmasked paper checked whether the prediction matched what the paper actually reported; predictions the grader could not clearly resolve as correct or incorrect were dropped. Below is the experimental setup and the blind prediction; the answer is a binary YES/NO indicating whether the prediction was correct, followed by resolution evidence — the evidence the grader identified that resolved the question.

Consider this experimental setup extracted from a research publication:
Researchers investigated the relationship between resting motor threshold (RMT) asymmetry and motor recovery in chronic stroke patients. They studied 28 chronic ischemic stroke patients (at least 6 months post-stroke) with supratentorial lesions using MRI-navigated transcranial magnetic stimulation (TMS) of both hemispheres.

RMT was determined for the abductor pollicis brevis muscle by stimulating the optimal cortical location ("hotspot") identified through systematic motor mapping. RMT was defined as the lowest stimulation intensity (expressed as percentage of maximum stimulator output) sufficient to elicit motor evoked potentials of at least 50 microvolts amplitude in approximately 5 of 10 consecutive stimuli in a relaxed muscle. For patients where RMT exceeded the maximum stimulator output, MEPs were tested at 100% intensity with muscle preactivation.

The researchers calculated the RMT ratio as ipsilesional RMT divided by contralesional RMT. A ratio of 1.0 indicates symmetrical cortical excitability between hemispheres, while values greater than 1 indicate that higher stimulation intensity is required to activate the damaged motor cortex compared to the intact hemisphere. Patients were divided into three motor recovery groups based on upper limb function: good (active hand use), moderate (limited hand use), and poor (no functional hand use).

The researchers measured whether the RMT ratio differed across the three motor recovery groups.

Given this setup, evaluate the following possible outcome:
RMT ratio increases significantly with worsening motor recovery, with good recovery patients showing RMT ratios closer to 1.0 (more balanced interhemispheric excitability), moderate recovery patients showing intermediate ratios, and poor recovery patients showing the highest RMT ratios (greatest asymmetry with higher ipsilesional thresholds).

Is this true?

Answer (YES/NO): NO